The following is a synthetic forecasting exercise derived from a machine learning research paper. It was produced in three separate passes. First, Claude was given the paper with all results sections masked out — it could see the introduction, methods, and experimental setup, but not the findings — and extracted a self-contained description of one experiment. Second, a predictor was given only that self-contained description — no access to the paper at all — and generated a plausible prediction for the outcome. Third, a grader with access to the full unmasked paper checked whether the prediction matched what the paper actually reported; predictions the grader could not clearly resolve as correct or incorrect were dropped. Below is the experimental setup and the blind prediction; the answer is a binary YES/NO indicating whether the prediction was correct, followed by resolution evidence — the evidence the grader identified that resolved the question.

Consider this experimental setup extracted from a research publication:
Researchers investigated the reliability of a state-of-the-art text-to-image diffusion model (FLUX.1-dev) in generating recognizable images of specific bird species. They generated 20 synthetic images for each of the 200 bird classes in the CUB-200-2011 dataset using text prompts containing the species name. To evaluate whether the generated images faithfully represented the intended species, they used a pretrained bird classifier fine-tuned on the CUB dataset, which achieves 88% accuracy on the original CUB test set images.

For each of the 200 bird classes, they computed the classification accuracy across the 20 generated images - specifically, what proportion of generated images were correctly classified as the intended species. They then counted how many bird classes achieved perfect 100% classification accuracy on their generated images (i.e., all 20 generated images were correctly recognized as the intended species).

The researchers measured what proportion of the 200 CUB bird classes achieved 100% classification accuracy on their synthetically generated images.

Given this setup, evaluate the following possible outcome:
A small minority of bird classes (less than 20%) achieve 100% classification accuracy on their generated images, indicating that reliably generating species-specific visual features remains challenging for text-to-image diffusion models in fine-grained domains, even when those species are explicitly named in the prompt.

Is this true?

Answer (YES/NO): YES